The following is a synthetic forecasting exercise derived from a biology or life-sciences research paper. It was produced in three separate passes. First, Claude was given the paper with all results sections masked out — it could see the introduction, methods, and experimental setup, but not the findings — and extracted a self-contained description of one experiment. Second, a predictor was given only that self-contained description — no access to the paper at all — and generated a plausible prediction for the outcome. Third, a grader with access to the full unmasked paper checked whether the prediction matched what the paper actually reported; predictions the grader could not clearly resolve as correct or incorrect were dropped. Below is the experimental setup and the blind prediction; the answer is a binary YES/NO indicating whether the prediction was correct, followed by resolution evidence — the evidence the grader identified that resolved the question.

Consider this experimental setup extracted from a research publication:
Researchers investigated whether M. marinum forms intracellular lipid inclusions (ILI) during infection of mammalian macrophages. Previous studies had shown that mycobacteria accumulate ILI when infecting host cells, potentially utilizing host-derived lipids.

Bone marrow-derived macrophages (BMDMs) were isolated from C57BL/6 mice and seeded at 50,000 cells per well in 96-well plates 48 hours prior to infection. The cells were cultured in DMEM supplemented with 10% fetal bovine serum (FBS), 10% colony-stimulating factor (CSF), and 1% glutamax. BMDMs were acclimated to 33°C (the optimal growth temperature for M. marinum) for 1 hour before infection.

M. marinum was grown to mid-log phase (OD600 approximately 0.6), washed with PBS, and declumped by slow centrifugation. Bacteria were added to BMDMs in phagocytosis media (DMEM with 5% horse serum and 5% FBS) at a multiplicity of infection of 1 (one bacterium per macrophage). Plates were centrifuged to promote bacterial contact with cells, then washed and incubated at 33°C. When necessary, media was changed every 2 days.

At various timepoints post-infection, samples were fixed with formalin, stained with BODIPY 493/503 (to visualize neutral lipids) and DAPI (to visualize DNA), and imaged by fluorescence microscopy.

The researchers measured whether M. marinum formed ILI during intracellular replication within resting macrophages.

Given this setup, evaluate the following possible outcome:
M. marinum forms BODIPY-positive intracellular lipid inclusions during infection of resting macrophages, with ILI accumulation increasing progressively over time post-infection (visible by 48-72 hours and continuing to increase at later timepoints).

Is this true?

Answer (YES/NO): YES